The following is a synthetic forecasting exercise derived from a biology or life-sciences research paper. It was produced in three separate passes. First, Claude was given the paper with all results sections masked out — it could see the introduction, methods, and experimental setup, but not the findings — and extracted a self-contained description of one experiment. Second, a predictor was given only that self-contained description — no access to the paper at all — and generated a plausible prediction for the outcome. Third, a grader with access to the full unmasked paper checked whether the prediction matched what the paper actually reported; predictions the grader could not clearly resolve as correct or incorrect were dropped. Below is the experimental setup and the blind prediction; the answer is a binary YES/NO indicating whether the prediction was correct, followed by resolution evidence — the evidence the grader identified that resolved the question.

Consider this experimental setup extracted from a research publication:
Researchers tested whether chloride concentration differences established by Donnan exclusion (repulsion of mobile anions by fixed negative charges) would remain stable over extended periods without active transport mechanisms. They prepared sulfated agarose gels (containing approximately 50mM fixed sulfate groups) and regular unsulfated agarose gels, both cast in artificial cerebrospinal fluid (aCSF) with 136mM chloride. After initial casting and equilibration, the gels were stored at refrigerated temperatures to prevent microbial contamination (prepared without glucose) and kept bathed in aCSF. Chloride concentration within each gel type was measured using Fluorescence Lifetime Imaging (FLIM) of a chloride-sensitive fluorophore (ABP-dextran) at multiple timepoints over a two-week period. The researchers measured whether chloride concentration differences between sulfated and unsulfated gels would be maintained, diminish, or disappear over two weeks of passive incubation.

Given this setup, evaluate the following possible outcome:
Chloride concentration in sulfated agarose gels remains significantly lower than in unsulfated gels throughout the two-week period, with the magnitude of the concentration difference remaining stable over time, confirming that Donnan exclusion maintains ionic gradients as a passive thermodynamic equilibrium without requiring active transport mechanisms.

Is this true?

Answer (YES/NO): YES